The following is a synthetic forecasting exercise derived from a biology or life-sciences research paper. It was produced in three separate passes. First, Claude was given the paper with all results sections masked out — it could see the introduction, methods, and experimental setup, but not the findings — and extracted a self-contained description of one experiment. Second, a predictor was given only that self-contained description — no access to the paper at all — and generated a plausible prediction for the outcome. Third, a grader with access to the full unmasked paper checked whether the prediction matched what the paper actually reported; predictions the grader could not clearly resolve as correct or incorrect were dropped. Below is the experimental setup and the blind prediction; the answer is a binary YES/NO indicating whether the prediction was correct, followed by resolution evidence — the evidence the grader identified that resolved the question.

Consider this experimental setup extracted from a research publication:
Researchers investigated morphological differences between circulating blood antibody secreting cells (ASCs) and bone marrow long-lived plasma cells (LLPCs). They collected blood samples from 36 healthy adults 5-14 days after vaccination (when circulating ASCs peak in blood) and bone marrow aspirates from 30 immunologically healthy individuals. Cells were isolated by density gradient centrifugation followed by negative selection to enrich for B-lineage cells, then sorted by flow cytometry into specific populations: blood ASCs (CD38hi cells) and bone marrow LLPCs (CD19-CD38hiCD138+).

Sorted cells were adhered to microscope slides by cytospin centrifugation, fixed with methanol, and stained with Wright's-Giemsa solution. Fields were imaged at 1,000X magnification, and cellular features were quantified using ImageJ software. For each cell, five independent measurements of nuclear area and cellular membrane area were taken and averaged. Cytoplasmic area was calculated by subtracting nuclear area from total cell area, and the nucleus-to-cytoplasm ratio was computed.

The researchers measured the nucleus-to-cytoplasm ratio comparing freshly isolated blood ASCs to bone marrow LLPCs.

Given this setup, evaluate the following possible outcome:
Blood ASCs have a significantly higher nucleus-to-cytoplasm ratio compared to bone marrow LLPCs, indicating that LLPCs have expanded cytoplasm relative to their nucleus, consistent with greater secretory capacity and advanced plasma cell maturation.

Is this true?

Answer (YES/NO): YES